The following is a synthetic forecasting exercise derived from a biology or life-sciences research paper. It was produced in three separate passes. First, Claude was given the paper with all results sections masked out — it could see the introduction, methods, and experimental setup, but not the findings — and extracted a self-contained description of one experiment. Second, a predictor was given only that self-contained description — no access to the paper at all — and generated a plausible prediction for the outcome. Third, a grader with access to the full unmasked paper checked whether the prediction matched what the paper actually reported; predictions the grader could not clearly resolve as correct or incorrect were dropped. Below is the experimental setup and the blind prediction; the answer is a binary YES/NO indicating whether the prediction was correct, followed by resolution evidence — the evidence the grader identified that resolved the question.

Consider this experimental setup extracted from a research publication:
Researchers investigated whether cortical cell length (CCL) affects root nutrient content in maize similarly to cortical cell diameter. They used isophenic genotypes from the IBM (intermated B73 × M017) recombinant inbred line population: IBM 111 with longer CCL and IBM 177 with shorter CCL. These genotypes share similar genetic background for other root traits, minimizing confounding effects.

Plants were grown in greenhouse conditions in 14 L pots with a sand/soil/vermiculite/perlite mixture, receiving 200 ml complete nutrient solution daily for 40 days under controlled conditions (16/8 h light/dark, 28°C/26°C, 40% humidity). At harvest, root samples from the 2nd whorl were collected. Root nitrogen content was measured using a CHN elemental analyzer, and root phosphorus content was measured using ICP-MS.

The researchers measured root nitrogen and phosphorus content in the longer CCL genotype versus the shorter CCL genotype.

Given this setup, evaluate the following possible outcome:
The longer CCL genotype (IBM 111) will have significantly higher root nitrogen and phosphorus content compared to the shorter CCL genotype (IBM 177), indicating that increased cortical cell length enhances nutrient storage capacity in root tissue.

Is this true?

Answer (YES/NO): NO